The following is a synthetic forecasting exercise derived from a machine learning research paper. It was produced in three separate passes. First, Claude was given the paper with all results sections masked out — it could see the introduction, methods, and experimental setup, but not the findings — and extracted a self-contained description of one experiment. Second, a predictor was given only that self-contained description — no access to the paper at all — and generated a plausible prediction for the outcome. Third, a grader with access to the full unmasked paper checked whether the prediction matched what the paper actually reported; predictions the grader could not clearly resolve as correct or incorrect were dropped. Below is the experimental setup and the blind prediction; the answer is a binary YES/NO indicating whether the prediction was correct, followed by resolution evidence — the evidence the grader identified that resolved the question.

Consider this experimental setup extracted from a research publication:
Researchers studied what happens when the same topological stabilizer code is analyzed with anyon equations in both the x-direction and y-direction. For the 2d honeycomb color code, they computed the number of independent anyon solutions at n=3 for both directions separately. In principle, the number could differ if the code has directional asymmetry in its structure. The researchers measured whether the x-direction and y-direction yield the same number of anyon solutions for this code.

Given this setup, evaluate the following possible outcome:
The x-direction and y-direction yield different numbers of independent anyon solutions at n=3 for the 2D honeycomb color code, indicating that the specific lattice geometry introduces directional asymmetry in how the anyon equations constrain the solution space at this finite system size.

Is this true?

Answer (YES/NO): NO